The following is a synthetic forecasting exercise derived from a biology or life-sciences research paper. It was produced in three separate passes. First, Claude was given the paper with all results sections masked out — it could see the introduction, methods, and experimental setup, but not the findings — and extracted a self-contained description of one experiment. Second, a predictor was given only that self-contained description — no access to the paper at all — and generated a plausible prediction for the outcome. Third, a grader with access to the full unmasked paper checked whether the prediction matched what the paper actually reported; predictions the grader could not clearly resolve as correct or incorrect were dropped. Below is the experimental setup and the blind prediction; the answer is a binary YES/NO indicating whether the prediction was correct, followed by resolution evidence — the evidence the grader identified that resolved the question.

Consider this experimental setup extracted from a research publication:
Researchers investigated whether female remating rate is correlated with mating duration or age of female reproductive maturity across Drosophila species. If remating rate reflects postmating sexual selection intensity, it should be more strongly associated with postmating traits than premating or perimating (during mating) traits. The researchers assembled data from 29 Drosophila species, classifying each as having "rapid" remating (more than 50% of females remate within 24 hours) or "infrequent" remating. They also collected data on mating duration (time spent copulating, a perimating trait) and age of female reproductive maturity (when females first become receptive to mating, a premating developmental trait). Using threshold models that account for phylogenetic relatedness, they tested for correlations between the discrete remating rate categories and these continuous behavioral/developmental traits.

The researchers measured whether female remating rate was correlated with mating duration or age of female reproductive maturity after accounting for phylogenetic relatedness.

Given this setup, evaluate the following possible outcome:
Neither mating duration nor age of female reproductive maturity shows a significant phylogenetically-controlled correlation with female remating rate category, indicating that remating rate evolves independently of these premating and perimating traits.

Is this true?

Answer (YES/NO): NO